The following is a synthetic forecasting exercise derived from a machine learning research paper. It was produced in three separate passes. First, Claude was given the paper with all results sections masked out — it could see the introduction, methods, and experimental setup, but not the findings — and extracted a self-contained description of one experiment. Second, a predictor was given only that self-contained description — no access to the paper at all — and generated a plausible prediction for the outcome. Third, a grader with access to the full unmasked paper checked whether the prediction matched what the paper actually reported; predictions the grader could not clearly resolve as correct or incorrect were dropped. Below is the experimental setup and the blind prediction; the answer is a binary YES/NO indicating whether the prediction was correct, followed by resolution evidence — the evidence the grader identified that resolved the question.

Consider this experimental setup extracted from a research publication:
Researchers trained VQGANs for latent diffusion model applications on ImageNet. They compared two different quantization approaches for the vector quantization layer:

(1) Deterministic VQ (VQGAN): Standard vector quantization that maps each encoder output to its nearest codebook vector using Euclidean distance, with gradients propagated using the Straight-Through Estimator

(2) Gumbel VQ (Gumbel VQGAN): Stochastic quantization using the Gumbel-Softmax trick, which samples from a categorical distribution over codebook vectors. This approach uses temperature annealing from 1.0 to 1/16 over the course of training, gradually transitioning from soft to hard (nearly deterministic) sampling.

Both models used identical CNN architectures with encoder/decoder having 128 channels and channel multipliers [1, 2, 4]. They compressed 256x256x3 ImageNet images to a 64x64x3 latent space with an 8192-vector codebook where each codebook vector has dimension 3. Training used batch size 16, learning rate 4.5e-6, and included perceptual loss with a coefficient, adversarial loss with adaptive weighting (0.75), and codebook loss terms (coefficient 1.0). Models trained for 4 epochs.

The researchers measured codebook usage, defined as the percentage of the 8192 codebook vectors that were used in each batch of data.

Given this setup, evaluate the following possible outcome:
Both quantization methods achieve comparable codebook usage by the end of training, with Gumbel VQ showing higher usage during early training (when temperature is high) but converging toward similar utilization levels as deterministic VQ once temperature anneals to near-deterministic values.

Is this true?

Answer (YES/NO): NO